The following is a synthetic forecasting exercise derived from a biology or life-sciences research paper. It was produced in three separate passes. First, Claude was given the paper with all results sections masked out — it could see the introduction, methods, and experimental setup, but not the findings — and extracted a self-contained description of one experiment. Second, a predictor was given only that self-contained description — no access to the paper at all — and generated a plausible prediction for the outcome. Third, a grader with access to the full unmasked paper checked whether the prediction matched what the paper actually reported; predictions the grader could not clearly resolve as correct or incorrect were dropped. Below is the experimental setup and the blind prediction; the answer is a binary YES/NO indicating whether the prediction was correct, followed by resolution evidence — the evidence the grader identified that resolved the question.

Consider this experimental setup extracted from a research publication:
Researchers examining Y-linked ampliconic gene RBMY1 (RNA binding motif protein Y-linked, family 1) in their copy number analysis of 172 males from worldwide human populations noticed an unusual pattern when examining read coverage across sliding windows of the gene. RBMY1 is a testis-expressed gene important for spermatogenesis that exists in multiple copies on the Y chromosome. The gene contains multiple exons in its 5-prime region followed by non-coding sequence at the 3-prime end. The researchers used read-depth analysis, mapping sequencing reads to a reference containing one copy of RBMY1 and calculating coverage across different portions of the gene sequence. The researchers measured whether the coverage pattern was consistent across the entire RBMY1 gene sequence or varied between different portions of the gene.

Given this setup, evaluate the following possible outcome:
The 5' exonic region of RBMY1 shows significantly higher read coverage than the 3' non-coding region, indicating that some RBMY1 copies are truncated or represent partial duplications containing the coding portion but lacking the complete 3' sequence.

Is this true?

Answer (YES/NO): YES